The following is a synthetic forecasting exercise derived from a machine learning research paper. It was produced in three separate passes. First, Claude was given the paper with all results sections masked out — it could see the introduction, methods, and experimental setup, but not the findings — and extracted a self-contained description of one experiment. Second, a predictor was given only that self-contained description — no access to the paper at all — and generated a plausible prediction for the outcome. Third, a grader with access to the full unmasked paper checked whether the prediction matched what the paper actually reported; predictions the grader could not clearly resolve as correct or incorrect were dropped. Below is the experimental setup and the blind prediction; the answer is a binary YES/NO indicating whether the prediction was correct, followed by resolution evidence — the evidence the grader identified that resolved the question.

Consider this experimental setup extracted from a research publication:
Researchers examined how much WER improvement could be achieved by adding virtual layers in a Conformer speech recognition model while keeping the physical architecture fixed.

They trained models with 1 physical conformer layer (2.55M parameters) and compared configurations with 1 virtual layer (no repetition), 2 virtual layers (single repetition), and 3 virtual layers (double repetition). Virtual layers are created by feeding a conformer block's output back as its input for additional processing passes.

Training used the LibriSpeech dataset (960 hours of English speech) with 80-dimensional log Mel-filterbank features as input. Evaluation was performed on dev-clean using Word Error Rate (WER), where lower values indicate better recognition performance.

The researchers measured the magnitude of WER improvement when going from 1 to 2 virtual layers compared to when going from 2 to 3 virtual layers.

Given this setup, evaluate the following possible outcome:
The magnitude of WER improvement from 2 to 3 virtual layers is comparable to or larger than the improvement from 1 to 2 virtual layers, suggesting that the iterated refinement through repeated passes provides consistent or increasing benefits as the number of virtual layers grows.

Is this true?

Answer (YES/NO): NO